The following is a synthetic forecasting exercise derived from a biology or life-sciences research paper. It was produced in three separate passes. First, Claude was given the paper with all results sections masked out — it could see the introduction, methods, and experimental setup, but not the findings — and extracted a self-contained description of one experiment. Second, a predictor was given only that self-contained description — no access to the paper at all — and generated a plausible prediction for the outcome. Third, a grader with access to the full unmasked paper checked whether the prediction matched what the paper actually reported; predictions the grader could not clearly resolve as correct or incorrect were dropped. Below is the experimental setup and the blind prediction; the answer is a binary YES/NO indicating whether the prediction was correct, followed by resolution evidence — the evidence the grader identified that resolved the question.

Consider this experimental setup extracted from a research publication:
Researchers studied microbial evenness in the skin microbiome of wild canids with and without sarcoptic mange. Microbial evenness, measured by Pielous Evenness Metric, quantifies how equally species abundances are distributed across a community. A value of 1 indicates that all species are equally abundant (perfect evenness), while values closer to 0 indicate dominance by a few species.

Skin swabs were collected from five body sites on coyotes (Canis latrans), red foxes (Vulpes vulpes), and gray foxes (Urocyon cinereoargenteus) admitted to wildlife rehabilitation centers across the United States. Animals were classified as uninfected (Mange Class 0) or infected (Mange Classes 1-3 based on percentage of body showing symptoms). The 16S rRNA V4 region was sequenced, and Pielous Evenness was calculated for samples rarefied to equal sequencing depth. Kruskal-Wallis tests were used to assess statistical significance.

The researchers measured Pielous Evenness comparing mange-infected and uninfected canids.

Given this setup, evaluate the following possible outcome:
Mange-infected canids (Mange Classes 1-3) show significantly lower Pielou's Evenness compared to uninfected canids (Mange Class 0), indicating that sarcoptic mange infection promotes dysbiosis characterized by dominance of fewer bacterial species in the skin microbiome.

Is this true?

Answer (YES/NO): YES